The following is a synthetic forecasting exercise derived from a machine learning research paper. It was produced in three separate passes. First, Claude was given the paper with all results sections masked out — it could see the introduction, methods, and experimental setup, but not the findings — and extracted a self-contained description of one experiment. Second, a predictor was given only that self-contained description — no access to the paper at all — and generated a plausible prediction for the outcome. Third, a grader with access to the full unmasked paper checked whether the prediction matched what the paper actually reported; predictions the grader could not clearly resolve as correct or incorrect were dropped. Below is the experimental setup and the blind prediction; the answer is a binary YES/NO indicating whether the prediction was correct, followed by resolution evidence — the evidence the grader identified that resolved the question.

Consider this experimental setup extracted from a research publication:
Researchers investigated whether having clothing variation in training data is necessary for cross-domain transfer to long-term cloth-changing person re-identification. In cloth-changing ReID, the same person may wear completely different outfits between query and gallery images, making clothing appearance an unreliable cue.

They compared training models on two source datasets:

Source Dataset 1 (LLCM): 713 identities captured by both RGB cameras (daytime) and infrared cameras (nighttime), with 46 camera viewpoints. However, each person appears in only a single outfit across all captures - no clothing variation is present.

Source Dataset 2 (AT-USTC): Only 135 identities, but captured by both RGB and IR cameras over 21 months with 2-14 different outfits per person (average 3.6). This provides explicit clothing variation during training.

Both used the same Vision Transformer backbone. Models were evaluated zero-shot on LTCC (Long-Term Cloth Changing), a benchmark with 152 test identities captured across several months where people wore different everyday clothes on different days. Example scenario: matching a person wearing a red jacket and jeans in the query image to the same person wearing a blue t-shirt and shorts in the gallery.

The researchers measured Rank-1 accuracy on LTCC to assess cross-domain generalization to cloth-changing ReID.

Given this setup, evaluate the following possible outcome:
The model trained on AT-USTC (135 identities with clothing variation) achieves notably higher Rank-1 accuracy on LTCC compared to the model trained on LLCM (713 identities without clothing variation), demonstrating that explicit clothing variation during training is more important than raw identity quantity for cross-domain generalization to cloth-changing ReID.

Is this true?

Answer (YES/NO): YES